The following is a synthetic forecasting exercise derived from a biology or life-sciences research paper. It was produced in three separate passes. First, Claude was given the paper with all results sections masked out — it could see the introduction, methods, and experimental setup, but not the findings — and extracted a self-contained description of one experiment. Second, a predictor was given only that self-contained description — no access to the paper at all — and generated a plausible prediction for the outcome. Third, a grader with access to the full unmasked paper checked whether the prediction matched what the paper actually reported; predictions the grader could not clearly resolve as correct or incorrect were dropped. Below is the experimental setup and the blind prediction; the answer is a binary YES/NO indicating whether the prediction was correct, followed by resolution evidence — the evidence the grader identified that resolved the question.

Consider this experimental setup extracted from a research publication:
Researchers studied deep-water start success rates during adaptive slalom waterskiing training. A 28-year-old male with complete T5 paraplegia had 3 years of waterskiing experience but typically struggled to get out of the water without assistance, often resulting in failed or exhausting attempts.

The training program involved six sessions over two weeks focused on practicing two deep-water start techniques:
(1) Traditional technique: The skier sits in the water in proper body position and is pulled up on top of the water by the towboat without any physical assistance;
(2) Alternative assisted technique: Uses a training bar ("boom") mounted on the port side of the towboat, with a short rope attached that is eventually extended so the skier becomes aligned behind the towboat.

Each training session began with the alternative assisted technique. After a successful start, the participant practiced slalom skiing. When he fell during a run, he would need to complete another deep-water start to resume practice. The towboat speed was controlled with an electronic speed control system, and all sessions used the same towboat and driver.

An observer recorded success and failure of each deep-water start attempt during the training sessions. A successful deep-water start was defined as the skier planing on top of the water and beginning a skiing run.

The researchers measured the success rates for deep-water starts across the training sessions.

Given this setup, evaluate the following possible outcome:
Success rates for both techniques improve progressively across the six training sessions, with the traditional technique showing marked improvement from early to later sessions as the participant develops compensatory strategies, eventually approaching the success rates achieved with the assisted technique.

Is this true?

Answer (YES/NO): NO